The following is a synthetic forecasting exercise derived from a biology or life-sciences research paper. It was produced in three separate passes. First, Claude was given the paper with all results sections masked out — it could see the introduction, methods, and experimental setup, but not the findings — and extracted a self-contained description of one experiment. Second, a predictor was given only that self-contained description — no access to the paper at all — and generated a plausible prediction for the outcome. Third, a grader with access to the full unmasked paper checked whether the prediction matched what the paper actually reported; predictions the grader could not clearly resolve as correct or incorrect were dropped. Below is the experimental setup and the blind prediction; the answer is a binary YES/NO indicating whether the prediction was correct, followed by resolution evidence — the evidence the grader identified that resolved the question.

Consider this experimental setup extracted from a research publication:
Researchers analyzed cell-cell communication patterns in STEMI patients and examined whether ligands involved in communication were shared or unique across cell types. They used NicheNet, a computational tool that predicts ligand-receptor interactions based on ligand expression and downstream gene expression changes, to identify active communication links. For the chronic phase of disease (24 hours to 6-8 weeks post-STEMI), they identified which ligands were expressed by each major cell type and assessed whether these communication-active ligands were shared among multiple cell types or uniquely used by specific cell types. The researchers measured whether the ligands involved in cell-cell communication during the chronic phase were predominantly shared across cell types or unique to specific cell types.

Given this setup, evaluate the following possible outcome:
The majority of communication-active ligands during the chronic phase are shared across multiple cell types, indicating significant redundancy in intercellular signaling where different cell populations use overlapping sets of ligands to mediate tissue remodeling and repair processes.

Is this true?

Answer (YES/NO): NO